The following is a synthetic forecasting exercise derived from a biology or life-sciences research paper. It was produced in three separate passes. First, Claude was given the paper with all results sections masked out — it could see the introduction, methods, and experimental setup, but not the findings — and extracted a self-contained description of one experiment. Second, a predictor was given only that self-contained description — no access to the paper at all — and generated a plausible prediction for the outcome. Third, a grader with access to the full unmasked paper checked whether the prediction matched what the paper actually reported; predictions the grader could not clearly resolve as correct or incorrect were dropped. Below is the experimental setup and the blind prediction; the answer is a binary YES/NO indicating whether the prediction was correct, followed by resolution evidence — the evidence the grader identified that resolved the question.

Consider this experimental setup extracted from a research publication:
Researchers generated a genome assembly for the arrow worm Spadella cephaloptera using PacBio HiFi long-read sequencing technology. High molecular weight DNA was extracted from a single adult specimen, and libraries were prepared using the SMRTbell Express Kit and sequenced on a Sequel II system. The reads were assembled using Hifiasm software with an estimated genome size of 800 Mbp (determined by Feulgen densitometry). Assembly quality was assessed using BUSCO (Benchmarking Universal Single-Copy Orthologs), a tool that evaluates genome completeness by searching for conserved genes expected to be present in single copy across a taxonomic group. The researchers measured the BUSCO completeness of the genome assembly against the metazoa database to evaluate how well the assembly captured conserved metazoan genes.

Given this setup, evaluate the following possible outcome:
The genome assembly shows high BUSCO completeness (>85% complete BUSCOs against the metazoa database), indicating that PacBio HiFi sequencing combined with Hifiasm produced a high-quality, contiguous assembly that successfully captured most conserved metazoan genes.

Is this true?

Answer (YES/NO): NO